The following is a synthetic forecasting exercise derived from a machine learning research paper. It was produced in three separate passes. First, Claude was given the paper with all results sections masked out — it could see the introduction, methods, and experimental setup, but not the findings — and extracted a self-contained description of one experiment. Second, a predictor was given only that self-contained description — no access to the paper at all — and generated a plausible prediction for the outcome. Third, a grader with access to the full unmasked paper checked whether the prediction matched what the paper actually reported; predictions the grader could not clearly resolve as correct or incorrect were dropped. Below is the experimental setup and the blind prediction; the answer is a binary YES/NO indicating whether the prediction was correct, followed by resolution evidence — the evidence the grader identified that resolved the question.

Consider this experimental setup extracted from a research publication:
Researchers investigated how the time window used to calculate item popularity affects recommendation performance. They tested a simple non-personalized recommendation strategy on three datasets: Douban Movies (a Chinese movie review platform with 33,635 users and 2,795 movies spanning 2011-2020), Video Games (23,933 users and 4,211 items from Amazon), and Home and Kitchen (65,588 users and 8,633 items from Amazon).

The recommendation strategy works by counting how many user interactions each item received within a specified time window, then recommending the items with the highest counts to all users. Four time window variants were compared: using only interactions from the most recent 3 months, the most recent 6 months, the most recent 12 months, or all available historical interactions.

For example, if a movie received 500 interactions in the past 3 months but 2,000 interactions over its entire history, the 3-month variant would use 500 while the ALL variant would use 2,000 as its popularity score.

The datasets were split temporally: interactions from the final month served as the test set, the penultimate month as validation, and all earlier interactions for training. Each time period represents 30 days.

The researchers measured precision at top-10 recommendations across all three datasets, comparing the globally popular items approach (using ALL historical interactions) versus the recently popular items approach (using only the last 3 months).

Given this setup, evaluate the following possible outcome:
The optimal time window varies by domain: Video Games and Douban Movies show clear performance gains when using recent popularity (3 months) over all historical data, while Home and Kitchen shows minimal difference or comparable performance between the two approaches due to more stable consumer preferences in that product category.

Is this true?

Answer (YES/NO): NO